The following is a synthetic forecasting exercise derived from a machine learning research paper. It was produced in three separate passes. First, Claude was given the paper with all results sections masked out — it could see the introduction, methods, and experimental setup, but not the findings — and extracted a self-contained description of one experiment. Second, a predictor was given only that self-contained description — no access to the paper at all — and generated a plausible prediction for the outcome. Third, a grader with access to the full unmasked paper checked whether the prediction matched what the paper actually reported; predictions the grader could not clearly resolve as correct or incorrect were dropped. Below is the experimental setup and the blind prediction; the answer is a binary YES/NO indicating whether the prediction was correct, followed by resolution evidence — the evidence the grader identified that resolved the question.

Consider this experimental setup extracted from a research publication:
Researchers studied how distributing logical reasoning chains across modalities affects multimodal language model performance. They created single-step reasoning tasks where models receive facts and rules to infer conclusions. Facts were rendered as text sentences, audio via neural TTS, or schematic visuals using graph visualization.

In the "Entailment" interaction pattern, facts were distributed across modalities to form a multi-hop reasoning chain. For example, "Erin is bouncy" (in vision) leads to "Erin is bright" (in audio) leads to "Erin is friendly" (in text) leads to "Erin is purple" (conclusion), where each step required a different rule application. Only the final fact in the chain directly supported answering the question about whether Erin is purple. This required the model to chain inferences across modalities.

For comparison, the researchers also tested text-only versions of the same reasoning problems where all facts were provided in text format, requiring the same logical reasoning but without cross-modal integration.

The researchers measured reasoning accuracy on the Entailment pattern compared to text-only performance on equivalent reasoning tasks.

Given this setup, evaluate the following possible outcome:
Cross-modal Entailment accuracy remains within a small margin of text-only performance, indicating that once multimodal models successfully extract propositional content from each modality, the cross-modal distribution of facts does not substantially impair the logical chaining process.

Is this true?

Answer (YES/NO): NO